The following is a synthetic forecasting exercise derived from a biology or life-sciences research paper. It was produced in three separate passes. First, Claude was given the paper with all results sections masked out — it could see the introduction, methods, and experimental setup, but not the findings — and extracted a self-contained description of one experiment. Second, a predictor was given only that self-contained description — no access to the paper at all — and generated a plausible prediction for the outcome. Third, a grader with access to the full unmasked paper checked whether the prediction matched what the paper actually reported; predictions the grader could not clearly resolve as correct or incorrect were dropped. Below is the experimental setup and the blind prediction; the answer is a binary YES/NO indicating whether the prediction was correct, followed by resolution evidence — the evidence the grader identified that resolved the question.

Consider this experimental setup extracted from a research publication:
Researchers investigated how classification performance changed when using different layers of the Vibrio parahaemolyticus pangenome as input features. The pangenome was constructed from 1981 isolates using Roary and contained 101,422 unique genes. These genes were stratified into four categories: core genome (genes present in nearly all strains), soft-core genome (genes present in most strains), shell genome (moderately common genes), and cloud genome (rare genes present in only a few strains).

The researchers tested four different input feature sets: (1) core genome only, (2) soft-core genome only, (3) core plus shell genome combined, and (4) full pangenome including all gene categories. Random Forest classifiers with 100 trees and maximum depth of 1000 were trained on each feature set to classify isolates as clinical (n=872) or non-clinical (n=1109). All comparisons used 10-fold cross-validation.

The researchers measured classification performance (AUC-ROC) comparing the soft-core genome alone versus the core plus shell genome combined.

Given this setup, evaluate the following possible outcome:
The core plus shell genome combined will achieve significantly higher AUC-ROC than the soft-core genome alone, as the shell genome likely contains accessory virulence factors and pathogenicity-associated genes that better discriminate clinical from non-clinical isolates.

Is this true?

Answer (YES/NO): YES